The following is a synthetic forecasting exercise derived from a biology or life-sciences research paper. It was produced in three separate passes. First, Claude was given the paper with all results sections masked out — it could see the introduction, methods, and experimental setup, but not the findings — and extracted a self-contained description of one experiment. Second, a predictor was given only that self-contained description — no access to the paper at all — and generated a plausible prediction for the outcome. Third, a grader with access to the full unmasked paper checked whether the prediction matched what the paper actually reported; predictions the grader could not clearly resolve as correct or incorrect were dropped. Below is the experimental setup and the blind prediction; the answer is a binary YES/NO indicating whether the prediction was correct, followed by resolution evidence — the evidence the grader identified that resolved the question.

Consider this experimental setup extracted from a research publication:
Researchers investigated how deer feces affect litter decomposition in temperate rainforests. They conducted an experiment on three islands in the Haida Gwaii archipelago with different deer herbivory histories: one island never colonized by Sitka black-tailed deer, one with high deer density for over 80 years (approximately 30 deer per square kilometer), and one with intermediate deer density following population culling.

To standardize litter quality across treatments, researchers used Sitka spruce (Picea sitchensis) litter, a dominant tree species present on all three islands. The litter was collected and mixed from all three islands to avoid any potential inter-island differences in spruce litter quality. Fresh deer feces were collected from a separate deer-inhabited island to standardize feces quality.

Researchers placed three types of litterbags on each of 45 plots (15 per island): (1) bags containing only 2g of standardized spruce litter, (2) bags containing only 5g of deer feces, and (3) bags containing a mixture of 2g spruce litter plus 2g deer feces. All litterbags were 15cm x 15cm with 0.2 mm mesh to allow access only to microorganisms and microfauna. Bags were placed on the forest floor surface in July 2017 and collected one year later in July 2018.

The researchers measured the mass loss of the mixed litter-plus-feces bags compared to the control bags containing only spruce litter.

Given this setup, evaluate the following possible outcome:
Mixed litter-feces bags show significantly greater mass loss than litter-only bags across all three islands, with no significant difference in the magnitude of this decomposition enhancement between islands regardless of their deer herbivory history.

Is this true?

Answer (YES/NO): NO